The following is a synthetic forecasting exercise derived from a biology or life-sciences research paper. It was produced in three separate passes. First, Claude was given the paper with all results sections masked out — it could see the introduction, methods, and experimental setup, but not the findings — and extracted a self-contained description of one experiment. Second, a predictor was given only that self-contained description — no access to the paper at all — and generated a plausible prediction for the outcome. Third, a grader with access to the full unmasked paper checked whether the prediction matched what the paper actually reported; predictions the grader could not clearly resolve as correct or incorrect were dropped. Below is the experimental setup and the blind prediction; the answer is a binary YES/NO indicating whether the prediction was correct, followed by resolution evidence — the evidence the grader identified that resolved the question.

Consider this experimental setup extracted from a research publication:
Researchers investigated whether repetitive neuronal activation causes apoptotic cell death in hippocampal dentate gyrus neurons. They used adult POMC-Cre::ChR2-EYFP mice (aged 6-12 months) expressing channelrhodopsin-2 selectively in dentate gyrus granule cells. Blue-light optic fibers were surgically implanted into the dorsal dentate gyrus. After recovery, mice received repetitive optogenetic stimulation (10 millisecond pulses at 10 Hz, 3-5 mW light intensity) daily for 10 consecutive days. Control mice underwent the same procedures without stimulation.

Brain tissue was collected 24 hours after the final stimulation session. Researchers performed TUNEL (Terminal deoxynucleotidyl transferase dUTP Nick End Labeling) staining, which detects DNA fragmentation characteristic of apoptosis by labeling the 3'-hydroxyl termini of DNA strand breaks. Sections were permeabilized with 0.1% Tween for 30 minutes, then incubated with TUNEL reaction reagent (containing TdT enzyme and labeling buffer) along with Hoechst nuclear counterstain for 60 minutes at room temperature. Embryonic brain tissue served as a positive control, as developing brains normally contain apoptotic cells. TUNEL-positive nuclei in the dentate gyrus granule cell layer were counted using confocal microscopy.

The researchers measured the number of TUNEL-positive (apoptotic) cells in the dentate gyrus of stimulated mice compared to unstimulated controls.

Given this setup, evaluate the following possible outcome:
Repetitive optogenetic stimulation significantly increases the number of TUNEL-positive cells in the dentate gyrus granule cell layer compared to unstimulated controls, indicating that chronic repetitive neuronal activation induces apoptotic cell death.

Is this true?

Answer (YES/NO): NO